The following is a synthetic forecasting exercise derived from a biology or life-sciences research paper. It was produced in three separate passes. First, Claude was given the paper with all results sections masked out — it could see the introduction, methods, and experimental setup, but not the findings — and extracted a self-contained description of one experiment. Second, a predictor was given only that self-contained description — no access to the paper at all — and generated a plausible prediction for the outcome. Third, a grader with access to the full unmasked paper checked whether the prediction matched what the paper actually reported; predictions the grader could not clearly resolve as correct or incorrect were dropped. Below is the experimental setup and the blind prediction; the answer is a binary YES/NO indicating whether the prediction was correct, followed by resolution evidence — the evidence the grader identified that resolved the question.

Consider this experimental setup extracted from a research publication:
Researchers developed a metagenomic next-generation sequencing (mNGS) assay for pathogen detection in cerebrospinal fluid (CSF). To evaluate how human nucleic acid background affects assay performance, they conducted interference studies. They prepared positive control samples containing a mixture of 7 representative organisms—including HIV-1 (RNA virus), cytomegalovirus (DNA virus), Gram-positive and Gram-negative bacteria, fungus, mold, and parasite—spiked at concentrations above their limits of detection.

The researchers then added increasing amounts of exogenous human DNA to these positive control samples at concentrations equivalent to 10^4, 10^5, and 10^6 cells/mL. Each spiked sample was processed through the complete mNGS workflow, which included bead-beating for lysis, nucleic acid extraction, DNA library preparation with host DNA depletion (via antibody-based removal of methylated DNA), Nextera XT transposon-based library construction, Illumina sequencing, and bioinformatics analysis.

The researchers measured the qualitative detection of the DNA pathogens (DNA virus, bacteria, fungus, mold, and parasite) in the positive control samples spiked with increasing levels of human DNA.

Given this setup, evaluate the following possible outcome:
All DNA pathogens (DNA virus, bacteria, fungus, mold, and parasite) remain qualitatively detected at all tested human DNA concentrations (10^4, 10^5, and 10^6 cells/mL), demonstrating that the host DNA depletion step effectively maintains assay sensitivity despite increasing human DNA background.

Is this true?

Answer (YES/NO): NO